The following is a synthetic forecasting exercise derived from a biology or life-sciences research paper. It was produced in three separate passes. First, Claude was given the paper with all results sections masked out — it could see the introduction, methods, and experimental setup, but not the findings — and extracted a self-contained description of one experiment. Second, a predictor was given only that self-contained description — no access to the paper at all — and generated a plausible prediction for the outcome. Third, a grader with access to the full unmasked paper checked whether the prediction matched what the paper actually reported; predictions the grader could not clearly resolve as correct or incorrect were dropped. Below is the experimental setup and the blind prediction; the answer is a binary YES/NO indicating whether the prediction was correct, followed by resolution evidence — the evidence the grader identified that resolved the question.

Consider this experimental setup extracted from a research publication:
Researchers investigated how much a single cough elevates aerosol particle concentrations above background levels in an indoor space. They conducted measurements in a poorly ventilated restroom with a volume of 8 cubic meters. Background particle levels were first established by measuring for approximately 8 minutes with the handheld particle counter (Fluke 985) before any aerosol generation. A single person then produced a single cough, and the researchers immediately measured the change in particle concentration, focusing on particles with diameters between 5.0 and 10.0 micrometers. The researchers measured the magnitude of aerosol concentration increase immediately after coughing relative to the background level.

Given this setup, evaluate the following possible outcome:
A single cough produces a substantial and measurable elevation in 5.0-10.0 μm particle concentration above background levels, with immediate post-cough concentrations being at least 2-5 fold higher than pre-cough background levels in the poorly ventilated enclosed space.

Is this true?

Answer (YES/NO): YES